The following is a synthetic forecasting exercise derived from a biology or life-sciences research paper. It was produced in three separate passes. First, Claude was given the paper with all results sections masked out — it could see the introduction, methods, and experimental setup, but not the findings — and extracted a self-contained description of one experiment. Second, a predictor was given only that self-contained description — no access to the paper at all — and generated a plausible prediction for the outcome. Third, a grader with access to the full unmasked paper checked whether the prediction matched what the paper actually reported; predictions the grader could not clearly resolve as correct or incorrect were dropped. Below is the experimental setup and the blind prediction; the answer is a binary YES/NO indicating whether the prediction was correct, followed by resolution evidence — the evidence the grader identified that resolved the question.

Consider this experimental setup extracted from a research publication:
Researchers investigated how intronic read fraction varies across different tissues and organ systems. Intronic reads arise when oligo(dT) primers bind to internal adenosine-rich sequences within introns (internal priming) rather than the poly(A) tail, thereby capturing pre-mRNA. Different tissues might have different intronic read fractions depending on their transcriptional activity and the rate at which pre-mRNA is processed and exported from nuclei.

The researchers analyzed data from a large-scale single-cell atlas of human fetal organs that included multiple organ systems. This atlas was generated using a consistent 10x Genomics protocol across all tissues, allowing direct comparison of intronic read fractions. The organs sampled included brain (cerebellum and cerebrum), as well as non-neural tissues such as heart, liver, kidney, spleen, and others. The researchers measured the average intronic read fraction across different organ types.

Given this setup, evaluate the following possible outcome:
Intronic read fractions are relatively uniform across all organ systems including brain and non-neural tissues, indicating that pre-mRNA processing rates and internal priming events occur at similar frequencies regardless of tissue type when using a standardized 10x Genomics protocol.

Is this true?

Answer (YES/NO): NO